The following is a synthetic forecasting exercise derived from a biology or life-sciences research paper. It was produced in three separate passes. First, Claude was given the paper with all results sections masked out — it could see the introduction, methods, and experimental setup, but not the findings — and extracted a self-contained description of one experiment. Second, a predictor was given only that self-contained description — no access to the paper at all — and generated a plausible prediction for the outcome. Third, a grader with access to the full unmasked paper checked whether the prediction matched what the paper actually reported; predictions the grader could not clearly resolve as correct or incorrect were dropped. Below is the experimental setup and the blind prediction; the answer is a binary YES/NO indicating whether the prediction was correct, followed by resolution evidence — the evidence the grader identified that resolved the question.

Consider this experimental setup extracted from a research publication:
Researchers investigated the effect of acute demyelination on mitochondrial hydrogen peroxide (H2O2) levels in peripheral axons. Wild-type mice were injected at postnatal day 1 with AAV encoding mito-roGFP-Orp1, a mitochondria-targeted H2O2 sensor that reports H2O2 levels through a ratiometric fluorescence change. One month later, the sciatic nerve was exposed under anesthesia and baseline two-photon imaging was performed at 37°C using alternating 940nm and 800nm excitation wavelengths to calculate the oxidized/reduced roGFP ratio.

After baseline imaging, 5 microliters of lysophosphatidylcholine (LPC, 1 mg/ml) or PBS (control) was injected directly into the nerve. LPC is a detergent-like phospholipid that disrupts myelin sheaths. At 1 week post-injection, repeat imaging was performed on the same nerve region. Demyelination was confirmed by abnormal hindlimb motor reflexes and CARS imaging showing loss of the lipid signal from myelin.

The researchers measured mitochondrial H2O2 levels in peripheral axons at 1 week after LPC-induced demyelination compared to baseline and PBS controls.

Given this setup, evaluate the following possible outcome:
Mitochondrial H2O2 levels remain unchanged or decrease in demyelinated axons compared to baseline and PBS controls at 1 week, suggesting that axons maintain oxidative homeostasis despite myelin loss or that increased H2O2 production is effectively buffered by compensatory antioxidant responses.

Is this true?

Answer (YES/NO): NO